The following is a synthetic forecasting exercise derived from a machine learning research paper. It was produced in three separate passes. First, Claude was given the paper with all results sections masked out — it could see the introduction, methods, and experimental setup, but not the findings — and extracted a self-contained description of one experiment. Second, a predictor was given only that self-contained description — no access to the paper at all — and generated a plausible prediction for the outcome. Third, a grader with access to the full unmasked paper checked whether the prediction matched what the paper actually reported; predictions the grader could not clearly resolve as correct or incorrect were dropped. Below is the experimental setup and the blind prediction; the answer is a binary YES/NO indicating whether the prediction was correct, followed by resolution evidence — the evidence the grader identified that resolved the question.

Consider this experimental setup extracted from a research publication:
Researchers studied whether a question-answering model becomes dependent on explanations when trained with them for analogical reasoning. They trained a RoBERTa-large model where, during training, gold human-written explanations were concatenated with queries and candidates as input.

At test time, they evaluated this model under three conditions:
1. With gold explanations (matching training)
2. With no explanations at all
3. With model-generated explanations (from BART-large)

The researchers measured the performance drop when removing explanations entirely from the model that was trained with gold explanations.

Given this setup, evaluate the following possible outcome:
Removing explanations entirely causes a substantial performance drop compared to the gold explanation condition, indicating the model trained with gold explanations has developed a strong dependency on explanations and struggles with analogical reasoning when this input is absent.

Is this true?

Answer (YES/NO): YES